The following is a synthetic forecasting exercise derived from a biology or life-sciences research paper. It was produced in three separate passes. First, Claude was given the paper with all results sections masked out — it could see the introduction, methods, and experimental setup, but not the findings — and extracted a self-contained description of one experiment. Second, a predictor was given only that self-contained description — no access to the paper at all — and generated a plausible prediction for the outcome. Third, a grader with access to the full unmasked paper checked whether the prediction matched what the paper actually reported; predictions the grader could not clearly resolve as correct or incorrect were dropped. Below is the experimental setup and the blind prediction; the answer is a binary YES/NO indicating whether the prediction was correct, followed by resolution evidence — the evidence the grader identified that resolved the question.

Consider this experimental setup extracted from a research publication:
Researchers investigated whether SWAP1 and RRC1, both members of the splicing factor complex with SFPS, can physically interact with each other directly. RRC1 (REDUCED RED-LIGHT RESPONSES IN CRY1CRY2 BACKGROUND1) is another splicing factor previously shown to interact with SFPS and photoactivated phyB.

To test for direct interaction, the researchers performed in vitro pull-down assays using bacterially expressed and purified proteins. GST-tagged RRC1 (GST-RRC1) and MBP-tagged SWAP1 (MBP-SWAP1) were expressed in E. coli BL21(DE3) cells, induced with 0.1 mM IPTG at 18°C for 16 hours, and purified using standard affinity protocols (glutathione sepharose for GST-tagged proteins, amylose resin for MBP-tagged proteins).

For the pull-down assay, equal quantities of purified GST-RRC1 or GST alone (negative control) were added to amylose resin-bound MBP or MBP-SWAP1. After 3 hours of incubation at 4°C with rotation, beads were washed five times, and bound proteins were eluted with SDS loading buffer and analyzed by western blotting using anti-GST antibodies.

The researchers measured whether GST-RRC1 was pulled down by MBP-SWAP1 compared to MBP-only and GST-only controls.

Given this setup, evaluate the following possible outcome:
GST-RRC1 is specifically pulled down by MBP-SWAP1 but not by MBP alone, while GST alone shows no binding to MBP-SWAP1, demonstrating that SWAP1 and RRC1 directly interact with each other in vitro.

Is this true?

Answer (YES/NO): YES